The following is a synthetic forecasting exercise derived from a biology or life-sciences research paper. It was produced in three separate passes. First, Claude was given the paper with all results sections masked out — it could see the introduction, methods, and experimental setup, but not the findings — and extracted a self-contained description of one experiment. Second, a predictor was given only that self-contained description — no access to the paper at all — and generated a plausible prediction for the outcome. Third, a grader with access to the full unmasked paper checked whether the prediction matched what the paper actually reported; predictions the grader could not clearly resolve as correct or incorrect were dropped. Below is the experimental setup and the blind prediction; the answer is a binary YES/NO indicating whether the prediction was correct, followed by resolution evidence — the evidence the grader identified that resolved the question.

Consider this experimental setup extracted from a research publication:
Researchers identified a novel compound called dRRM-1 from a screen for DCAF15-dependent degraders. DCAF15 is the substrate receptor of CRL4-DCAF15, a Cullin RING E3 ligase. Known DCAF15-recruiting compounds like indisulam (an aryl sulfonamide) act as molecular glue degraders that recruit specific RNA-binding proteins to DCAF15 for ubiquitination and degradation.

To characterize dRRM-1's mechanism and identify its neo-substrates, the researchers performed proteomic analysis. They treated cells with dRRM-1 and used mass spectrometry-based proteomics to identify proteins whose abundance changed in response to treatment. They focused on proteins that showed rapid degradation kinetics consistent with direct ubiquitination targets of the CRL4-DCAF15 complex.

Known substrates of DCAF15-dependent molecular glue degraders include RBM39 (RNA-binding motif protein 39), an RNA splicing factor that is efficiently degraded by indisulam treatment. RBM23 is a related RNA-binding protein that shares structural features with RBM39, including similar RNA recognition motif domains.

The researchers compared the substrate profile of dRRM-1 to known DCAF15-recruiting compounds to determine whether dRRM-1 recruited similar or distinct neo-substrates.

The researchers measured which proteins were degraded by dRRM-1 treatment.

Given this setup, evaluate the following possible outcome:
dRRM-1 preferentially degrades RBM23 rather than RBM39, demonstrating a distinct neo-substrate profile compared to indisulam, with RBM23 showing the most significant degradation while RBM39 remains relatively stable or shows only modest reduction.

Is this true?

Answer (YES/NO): NO